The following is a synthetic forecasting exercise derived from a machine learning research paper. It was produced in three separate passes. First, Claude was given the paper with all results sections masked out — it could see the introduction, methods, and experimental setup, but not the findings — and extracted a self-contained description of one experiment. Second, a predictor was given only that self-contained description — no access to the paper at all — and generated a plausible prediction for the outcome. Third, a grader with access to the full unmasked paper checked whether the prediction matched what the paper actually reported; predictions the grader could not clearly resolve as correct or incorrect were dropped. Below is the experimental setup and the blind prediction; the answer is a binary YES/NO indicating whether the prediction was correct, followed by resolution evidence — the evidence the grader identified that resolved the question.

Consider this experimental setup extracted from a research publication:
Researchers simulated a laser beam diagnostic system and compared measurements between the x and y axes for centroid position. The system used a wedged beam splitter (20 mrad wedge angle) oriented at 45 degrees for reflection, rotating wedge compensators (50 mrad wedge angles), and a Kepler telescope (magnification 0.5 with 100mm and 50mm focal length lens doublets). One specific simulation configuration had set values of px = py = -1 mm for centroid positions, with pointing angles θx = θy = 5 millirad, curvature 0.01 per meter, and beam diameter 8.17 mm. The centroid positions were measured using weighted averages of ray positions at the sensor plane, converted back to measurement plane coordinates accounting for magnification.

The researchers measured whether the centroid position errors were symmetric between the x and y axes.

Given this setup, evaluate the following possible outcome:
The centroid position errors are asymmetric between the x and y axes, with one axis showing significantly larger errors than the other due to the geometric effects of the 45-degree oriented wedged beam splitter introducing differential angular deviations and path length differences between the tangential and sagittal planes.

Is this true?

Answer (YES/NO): YES